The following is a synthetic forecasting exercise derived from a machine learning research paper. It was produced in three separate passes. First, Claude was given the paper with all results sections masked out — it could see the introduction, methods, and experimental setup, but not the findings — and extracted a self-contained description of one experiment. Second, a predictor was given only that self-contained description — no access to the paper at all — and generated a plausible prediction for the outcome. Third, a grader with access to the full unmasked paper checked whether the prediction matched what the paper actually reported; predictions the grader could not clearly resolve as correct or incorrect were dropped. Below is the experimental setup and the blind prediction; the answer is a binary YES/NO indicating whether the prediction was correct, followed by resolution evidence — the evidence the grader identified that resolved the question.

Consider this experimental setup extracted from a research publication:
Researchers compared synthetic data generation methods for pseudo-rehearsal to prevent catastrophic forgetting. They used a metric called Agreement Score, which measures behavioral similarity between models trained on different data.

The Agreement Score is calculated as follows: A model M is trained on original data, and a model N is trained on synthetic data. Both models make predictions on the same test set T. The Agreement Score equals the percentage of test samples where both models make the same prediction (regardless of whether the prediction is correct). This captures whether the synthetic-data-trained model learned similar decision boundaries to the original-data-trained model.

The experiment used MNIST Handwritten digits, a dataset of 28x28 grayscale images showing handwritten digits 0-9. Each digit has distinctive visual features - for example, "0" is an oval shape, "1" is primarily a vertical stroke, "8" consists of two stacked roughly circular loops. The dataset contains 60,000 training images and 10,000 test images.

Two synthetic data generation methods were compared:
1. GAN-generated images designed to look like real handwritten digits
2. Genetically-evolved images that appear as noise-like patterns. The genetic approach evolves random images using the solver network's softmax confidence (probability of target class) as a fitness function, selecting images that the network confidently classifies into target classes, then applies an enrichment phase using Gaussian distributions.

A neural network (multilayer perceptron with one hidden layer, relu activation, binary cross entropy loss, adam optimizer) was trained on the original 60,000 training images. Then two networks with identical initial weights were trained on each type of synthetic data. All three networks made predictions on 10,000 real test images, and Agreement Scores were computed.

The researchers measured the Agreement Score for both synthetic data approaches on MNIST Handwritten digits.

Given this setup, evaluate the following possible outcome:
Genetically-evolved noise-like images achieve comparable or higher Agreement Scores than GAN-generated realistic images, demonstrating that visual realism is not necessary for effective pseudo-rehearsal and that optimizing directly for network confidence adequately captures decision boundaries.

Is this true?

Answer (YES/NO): NO